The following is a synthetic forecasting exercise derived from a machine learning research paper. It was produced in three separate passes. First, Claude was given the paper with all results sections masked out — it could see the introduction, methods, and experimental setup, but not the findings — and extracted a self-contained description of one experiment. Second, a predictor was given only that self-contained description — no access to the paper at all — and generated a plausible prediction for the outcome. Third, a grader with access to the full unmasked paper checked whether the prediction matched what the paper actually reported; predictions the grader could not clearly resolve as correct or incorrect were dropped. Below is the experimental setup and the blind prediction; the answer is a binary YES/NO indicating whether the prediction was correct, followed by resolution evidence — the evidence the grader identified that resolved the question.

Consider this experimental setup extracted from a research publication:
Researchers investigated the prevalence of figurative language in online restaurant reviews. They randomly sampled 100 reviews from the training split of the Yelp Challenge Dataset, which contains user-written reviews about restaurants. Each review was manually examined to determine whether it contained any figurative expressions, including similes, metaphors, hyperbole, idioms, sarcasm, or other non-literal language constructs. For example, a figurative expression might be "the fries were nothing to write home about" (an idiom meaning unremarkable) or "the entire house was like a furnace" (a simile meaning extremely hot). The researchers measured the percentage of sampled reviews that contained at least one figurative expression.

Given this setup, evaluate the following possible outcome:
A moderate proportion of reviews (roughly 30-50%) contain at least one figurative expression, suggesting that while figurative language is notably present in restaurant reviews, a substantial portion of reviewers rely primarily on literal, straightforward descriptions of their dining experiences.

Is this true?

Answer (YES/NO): NO